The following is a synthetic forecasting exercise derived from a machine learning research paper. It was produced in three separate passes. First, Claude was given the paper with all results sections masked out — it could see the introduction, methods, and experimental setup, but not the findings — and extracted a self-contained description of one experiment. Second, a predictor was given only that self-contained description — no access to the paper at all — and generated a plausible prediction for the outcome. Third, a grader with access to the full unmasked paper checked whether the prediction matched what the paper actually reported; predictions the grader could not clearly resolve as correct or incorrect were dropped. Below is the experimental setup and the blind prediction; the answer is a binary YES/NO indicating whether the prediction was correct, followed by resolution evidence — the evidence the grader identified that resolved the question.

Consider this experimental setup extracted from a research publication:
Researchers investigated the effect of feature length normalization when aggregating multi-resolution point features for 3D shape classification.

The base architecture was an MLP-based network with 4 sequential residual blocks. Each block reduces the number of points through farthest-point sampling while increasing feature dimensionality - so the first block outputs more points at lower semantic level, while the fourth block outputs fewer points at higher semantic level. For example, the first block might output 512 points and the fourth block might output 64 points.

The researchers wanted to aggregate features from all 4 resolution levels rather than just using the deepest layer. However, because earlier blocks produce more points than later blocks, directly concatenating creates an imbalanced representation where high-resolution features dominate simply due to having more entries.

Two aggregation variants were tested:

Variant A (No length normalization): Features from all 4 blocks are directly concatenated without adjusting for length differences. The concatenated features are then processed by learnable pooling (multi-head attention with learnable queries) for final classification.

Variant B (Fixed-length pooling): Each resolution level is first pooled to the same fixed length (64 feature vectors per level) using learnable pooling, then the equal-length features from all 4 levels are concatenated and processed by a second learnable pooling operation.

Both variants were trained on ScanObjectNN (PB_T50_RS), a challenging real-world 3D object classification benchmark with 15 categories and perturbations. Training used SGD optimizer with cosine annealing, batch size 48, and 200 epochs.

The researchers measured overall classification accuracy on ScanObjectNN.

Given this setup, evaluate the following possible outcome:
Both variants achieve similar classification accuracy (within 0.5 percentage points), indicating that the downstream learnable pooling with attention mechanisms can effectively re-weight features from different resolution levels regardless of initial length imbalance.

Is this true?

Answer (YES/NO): NO